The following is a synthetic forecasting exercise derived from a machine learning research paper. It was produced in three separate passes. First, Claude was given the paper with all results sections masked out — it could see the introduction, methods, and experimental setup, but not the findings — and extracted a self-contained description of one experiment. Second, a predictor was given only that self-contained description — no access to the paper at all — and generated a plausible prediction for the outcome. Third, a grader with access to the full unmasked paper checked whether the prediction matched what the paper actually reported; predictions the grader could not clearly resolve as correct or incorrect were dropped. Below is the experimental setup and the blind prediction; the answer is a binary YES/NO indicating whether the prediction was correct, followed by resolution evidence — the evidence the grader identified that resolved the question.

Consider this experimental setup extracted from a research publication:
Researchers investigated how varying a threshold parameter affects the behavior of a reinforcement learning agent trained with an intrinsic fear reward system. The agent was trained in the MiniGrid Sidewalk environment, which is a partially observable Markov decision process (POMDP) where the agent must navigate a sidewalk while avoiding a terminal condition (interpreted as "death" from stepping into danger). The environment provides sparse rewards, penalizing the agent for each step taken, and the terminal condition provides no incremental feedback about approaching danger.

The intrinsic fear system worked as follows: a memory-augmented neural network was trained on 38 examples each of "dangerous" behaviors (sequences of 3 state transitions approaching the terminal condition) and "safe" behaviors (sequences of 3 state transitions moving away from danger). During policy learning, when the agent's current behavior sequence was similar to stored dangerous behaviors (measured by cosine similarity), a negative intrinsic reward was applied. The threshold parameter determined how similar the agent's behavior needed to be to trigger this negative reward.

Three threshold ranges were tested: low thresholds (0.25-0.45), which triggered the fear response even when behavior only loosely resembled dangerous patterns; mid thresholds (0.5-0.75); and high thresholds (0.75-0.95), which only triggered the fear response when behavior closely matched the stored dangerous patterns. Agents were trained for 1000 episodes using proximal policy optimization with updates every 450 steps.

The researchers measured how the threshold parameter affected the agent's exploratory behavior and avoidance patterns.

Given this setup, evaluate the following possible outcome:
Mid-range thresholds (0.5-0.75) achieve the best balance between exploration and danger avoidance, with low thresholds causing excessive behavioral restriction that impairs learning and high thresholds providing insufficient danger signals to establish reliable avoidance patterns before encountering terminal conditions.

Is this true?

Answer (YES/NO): NO